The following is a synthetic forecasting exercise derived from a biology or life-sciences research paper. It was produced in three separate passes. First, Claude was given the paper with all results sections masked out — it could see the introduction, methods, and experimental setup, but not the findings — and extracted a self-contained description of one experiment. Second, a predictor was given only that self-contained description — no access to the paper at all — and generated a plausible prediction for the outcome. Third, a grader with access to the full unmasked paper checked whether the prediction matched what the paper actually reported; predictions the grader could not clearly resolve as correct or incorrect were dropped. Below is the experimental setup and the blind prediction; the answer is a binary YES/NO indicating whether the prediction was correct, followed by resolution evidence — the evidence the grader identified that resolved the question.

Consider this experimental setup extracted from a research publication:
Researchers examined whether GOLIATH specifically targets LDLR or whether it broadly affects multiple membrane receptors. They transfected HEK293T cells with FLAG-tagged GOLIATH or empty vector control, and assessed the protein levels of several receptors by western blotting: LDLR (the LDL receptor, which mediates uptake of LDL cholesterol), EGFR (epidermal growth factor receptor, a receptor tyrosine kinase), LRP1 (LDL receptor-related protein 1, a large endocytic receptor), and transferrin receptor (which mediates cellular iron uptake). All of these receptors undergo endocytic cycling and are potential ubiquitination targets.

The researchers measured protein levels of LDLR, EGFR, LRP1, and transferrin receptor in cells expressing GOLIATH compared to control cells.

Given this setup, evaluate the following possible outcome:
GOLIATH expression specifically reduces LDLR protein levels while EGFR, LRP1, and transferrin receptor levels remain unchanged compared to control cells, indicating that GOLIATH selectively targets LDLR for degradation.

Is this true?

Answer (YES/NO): YES